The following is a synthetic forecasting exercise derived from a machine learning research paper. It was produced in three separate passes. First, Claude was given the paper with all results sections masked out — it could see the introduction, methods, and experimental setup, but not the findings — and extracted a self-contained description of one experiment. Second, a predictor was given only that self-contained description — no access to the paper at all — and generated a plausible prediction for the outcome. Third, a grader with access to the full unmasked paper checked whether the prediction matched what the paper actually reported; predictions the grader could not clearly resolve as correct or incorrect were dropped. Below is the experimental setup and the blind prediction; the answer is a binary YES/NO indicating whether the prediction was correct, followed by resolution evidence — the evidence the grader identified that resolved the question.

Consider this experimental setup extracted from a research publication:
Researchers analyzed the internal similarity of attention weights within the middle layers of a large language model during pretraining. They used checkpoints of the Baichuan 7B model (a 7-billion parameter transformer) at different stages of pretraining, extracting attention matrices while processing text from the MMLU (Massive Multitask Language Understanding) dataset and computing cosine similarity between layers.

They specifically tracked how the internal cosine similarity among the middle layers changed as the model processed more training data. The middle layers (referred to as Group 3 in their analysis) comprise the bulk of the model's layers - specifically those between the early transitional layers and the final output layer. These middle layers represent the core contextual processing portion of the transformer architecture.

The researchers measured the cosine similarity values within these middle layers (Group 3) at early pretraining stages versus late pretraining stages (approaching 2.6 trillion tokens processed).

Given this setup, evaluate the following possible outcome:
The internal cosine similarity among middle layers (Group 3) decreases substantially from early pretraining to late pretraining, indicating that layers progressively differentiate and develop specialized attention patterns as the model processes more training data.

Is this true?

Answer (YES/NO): NO